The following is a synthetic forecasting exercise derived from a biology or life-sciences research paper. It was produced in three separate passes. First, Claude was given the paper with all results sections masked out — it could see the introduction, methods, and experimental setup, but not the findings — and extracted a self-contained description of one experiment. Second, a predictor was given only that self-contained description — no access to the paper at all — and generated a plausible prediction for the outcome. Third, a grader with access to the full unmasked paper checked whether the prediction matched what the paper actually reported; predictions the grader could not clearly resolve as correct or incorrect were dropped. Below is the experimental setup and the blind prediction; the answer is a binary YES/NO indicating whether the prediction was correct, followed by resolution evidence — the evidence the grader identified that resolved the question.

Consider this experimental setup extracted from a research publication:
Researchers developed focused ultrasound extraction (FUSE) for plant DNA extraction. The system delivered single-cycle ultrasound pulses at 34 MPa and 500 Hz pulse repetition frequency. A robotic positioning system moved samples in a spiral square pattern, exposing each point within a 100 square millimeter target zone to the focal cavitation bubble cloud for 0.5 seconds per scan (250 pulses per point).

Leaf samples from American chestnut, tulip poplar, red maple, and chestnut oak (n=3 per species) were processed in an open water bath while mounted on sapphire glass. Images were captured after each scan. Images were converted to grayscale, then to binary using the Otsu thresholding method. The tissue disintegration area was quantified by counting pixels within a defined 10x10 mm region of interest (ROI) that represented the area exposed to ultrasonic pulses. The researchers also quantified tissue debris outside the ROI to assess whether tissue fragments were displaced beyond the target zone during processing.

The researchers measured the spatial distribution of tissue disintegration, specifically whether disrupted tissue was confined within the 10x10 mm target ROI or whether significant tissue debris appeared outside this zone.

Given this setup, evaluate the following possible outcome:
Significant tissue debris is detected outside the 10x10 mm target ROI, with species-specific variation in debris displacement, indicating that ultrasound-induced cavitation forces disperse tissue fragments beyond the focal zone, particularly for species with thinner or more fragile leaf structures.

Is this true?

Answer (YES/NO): YES